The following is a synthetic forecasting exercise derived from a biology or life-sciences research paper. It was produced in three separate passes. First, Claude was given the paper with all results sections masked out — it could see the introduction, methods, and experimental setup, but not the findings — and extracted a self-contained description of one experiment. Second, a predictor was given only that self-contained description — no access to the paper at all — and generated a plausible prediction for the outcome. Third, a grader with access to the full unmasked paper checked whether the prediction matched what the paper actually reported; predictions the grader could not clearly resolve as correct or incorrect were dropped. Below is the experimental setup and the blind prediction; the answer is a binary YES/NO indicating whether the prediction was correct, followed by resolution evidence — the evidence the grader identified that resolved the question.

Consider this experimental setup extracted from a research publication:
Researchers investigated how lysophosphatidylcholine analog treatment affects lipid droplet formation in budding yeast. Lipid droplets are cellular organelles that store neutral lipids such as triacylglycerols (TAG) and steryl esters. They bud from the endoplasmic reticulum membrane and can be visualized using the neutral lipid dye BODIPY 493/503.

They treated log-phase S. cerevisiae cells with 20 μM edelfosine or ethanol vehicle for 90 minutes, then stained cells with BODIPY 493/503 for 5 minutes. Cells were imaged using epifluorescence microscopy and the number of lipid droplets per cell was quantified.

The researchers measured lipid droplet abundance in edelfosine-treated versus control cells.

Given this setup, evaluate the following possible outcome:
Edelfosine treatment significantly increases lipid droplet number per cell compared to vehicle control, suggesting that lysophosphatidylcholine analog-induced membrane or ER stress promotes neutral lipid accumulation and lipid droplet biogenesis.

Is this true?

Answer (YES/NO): YES